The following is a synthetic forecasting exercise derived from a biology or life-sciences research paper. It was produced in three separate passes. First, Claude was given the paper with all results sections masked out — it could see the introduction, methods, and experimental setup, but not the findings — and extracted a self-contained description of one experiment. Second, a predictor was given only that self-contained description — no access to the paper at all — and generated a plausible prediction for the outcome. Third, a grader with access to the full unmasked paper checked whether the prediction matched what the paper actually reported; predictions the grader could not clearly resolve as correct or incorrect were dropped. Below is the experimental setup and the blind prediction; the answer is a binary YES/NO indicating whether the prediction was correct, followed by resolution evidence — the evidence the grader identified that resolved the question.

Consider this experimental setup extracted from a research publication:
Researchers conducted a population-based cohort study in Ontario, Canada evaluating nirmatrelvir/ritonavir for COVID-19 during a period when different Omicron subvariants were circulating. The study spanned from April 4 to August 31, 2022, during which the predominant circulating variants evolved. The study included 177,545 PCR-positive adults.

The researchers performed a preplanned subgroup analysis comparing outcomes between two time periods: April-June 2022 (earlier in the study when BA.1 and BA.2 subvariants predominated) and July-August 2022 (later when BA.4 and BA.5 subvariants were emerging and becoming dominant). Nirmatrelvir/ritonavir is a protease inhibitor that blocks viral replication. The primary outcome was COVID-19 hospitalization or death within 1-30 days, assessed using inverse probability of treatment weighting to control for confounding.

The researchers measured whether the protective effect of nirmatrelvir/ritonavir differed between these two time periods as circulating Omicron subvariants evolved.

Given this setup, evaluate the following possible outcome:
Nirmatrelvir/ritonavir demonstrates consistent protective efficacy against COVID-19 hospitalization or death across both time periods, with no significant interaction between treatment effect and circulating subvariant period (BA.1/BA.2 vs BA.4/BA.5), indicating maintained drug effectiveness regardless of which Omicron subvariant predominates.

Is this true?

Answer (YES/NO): NO